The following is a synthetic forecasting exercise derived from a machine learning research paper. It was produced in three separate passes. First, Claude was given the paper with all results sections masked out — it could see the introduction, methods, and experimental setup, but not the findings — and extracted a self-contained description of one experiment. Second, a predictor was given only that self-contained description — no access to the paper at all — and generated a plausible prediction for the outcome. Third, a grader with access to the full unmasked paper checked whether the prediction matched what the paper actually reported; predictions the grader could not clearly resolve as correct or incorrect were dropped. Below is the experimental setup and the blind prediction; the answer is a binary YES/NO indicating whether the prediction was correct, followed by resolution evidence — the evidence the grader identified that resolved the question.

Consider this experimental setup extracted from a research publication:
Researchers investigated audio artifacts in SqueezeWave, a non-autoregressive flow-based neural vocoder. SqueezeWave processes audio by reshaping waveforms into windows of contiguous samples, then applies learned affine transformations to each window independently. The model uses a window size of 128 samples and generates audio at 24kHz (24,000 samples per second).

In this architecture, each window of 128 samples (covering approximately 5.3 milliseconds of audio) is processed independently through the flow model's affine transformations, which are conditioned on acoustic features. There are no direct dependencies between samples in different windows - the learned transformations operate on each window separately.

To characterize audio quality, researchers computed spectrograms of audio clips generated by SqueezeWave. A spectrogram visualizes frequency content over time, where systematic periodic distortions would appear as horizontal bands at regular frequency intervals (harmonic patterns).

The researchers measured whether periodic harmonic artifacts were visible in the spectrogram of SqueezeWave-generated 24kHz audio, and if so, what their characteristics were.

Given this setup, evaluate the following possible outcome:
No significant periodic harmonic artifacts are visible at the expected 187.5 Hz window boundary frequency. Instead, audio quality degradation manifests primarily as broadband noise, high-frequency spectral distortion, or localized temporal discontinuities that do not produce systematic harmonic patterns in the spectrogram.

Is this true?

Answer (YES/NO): NO